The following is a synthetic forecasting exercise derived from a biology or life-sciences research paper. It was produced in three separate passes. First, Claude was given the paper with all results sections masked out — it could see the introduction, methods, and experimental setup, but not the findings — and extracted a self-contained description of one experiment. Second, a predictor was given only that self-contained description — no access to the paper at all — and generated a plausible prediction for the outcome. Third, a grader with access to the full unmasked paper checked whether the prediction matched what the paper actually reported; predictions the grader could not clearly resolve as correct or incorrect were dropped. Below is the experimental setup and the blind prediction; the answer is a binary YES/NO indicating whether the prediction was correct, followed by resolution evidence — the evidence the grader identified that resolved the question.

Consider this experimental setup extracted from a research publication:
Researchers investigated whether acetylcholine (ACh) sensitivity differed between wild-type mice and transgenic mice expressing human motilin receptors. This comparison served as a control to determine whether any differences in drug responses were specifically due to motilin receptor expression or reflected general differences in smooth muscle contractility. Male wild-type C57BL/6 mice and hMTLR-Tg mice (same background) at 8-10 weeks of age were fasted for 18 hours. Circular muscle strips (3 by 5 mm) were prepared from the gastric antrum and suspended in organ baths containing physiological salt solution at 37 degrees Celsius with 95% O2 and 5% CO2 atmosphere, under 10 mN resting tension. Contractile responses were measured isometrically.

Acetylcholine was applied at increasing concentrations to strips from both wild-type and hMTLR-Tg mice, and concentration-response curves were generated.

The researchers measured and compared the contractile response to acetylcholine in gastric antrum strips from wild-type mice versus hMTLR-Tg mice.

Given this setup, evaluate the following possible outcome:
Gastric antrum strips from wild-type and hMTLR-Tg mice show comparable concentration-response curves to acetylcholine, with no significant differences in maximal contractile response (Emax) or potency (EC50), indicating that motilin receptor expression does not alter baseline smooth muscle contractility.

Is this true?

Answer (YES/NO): YES